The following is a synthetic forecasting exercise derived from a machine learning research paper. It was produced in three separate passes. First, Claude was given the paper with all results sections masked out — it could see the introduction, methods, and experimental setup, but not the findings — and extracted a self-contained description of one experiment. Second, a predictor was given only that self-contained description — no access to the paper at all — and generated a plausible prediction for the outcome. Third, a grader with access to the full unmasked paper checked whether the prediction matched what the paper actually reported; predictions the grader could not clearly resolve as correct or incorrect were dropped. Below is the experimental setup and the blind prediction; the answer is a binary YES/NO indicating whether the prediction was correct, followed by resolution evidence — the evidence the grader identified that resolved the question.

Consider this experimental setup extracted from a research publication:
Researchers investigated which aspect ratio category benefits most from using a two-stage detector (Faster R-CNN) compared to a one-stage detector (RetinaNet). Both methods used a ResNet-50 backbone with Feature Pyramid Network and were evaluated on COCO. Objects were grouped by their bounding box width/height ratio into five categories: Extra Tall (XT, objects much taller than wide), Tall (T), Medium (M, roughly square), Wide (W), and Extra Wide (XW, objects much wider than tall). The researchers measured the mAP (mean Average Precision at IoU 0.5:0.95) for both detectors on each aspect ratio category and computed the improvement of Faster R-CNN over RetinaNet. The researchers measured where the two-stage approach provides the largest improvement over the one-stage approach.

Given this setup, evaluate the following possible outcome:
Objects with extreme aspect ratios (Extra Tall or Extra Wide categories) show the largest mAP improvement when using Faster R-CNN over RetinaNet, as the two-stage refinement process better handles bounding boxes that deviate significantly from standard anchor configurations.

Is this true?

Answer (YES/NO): NO